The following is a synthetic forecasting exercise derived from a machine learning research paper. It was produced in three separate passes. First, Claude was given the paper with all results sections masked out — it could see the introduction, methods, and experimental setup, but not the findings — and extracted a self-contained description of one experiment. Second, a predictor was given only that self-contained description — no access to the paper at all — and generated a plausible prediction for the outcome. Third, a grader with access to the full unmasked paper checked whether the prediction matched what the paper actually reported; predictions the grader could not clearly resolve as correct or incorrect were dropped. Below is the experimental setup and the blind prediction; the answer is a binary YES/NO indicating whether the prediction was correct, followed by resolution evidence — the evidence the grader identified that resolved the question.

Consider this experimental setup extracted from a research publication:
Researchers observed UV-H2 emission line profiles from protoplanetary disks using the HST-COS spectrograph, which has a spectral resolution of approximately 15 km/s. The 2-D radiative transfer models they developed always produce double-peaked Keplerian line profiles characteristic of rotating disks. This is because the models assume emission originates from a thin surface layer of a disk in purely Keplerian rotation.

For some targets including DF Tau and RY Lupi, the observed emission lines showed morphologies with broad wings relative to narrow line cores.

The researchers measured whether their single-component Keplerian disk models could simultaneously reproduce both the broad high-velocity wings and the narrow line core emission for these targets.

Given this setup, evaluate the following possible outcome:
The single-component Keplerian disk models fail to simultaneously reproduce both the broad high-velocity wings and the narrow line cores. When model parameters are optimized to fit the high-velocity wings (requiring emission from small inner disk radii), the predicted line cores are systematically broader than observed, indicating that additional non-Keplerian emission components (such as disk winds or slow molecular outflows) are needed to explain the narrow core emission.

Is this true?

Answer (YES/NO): NO